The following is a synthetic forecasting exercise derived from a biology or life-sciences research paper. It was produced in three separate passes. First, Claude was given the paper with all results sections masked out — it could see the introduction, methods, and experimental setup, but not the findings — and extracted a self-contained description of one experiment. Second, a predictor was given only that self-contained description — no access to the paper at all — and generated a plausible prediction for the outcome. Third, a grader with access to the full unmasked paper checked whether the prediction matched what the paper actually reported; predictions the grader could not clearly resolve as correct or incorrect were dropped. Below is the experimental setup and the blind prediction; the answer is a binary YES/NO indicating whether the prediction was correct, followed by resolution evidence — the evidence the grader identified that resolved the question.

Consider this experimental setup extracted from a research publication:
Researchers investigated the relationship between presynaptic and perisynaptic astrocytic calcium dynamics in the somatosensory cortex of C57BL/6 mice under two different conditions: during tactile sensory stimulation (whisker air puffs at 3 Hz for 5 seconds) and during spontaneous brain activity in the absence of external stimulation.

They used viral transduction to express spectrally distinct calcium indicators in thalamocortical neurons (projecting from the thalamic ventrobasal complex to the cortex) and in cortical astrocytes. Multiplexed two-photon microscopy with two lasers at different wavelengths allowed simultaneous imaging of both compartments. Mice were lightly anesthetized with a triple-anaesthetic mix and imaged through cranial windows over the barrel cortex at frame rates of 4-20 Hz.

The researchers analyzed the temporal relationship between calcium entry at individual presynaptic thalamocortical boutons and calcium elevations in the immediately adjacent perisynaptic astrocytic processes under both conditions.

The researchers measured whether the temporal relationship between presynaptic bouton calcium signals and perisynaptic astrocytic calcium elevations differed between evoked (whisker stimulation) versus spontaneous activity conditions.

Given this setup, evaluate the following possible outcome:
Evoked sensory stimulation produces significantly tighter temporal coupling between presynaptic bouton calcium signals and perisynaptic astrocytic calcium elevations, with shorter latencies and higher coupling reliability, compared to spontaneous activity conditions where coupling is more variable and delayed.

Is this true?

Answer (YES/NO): NO